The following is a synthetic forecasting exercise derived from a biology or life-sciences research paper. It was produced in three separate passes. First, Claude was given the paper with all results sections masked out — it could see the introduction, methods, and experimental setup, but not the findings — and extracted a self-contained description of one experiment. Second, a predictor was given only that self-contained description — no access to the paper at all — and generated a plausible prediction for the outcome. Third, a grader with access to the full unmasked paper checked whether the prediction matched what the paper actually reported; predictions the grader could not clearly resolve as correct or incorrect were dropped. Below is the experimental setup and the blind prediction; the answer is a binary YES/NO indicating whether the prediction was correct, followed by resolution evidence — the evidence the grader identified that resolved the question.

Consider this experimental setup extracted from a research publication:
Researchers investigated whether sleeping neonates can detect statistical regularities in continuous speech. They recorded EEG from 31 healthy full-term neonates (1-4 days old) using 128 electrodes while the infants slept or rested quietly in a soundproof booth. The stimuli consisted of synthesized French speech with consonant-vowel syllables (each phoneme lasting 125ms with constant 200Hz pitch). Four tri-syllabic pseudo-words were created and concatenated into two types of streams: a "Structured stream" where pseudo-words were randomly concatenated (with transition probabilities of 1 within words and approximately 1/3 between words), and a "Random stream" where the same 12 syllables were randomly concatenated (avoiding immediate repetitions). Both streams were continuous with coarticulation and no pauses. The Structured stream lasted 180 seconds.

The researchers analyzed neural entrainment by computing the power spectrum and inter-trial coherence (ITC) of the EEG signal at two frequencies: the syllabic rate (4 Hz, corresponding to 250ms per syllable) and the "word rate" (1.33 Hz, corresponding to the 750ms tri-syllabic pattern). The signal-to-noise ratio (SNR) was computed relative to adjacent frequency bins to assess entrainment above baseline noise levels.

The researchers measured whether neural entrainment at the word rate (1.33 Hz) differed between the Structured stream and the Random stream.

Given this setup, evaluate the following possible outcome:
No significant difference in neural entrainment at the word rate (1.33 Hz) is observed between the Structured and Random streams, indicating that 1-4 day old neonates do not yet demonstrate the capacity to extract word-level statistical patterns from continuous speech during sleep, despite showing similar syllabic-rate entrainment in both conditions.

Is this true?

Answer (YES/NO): NO